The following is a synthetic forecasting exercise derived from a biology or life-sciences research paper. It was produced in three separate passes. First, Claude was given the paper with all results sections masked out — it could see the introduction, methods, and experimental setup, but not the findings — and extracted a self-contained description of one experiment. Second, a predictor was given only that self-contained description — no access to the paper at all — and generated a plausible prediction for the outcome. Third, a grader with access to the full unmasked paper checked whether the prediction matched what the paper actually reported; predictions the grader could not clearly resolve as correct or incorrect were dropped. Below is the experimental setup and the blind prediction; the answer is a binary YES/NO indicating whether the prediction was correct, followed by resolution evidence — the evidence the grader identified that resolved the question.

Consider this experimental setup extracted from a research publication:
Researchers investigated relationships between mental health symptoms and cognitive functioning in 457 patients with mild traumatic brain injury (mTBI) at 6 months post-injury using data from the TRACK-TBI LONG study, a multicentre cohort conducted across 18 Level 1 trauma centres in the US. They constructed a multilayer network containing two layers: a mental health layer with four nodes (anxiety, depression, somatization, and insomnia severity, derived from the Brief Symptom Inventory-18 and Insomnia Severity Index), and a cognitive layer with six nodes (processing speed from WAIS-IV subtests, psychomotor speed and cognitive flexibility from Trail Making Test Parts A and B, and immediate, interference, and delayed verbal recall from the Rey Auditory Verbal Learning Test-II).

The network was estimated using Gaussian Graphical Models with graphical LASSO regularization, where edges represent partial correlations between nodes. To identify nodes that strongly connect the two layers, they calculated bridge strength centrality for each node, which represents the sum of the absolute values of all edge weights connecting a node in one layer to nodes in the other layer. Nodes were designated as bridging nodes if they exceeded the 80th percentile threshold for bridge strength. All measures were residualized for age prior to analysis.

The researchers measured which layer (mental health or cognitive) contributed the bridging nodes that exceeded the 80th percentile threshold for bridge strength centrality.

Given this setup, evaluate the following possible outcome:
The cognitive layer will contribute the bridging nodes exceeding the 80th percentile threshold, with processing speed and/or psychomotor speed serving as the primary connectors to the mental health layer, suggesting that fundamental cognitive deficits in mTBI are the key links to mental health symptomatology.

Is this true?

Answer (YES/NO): NO